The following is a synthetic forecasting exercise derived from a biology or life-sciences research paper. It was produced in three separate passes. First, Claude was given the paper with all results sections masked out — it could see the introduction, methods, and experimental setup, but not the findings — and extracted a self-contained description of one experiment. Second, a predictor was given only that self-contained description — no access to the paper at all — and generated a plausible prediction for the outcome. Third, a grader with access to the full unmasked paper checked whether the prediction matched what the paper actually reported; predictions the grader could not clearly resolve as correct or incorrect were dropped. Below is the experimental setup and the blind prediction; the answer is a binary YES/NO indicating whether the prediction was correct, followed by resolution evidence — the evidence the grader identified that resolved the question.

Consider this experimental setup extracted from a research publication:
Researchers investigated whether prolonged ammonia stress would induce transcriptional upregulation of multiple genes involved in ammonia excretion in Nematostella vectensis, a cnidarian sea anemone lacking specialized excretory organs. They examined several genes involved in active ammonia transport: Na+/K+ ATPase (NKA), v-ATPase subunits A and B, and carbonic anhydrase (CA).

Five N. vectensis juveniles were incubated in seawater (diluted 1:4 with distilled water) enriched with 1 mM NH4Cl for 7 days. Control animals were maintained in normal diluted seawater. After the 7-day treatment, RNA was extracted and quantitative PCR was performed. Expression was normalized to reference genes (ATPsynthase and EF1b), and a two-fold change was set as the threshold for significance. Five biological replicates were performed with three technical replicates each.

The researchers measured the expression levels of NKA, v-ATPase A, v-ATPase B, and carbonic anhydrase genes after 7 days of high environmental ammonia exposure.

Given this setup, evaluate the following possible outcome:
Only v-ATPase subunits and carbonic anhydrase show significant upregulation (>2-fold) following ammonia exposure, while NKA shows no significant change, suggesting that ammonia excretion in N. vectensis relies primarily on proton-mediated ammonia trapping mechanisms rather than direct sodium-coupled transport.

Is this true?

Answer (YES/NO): NO